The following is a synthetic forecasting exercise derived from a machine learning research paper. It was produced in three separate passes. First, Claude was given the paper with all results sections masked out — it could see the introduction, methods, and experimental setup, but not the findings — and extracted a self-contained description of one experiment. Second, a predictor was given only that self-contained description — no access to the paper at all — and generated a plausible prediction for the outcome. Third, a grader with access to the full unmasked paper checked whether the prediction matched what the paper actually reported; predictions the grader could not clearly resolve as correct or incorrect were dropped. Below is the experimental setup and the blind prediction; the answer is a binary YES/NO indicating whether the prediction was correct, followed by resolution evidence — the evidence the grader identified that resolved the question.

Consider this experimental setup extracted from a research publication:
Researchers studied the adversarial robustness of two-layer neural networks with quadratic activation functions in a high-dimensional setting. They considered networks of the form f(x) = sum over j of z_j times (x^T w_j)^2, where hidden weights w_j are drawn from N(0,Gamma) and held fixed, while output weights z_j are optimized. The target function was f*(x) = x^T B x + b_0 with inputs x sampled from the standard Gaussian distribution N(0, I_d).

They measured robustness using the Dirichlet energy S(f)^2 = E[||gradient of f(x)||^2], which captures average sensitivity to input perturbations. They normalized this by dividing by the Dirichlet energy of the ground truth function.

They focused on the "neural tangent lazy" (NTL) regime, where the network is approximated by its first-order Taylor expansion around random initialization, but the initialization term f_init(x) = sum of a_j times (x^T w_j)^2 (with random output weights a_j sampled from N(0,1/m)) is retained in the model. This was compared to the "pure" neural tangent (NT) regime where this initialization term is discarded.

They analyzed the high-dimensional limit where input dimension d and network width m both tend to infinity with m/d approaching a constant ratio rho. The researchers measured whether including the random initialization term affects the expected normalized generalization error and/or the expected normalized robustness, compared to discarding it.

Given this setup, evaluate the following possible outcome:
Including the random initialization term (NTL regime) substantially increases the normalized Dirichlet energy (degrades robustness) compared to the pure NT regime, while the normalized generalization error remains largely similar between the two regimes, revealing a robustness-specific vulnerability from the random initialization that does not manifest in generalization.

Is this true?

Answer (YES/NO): YES